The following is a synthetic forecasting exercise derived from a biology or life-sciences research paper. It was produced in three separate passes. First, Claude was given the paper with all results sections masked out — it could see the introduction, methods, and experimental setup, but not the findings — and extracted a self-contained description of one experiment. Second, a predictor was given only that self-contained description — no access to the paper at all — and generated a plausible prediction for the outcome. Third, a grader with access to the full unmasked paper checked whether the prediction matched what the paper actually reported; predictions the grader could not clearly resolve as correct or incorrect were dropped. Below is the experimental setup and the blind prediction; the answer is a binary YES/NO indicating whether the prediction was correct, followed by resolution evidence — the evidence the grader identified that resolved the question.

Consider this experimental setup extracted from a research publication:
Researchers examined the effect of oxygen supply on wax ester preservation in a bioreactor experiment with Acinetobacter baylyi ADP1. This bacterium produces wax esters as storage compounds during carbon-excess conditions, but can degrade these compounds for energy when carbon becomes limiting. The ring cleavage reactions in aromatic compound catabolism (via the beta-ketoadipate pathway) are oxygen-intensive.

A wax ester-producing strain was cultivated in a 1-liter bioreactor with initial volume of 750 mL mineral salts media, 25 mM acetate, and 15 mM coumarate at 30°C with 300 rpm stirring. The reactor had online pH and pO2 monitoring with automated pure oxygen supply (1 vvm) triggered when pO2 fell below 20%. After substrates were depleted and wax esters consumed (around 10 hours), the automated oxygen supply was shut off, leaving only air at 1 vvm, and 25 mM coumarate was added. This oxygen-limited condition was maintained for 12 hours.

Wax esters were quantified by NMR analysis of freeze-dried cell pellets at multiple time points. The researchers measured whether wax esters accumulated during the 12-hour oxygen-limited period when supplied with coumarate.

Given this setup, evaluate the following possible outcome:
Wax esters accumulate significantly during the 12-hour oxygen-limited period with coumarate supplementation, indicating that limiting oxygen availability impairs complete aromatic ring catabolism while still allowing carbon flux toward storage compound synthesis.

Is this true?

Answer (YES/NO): NO